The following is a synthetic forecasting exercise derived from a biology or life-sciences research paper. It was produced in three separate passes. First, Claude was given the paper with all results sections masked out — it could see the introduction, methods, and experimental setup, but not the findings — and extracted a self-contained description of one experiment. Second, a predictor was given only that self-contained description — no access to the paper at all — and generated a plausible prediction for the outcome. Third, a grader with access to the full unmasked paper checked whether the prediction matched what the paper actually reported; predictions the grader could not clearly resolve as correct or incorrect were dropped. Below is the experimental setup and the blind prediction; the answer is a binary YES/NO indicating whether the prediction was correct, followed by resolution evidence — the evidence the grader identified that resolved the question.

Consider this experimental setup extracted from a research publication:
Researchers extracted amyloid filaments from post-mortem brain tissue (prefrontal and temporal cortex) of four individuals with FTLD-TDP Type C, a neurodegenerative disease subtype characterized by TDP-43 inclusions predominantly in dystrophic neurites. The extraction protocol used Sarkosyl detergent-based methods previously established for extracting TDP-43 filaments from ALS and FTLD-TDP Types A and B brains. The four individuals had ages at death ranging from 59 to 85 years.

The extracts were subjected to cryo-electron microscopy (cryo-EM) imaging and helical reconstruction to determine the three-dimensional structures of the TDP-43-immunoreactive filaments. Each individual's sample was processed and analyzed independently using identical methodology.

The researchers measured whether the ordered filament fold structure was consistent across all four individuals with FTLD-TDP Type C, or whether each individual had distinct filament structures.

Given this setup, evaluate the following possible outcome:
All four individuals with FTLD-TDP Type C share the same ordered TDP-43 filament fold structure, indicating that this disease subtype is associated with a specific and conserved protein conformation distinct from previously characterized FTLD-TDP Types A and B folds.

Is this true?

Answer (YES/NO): YES